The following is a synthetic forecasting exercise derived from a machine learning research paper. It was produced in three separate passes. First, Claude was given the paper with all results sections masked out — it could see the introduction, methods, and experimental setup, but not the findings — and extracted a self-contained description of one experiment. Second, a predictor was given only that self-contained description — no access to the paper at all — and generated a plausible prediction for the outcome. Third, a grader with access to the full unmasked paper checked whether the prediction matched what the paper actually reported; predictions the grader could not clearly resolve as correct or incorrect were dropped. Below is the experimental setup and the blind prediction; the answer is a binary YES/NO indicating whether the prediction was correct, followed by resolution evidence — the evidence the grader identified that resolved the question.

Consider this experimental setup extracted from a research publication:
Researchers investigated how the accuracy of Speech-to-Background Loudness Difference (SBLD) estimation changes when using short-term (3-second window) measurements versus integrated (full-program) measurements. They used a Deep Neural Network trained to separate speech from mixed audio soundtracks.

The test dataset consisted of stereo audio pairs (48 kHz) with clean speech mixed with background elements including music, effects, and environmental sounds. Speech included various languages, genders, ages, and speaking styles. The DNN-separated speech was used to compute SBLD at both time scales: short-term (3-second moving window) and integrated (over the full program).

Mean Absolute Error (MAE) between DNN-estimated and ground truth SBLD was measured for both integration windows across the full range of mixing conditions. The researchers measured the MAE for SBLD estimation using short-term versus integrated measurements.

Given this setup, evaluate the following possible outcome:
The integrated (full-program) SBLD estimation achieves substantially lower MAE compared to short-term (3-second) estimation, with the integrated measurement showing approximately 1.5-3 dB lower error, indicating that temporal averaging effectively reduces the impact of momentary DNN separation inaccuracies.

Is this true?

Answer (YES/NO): NO